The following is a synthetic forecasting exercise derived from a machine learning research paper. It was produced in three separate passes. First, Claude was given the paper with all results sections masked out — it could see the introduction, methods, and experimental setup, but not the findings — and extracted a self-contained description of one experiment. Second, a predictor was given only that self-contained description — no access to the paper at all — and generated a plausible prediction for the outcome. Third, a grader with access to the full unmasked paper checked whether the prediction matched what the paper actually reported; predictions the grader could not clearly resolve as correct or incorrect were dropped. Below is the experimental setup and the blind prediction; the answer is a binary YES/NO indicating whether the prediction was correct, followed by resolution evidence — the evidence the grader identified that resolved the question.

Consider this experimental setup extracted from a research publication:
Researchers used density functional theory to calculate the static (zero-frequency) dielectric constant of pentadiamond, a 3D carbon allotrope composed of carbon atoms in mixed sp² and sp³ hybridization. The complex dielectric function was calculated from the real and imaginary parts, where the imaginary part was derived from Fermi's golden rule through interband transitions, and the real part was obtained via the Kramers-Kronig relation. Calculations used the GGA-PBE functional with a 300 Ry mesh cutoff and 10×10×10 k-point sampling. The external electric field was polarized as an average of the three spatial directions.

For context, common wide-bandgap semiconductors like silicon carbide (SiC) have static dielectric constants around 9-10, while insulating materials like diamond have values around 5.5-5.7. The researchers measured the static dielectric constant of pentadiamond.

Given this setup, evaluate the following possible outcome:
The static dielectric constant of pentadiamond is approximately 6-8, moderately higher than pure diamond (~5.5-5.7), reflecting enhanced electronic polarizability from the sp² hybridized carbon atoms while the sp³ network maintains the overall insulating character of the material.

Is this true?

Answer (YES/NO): NO